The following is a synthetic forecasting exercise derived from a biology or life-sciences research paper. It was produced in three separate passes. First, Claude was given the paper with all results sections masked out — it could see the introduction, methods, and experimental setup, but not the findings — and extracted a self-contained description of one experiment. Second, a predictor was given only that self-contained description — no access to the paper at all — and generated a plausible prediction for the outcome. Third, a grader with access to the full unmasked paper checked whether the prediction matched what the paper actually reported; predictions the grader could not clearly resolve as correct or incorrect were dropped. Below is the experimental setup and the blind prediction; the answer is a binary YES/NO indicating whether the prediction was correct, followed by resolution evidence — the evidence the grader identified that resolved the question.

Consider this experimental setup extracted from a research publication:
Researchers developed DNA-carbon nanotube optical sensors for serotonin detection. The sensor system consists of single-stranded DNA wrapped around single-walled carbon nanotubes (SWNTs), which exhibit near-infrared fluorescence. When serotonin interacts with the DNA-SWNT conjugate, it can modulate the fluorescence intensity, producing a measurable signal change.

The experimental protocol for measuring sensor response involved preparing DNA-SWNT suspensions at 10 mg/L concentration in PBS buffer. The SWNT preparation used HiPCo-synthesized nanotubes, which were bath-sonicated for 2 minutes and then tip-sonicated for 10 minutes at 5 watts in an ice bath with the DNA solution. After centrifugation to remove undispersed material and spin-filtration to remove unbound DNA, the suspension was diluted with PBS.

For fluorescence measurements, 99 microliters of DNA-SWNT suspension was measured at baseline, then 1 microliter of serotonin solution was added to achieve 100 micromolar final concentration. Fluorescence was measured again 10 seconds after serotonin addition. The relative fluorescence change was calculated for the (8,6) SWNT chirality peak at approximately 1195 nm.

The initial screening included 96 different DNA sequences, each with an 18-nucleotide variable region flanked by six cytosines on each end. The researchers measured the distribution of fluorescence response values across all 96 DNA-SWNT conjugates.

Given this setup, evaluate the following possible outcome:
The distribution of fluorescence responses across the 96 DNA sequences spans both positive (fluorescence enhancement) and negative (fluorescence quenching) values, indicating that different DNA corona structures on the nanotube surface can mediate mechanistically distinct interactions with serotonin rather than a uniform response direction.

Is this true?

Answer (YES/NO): NO